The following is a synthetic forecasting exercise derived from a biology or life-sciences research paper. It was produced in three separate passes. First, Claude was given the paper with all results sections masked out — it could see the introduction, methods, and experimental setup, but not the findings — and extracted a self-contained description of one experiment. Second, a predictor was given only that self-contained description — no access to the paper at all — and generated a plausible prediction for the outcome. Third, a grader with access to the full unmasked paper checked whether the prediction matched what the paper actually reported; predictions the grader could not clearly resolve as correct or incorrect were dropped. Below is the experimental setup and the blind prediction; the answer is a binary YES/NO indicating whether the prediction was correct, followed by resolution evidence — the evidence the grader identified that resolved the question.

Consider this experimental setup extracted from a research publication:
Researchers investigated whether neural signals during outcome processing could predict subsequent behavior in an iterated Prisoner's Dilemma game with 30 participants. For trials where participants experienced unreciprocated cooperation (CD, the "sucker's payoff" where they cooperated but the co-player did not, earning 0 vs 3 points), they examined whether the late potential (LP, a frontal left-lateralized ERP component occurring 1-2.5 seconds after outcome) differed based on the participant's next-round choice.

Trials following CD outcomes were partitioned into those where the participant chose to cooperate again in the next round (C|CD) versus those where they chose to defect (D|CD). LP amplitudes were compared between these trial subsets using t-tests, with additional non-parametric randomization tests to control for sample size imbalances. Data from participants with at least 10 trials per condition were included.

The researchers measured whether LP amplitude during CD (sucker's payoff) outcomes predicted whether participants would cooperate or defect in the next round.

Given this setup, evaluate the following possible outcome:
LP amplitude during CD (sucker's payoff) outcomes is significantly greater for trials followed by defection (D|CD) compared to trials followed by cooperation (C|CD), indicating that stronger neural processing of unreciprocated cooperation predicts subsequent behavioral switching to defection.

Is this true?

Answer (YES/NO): NO